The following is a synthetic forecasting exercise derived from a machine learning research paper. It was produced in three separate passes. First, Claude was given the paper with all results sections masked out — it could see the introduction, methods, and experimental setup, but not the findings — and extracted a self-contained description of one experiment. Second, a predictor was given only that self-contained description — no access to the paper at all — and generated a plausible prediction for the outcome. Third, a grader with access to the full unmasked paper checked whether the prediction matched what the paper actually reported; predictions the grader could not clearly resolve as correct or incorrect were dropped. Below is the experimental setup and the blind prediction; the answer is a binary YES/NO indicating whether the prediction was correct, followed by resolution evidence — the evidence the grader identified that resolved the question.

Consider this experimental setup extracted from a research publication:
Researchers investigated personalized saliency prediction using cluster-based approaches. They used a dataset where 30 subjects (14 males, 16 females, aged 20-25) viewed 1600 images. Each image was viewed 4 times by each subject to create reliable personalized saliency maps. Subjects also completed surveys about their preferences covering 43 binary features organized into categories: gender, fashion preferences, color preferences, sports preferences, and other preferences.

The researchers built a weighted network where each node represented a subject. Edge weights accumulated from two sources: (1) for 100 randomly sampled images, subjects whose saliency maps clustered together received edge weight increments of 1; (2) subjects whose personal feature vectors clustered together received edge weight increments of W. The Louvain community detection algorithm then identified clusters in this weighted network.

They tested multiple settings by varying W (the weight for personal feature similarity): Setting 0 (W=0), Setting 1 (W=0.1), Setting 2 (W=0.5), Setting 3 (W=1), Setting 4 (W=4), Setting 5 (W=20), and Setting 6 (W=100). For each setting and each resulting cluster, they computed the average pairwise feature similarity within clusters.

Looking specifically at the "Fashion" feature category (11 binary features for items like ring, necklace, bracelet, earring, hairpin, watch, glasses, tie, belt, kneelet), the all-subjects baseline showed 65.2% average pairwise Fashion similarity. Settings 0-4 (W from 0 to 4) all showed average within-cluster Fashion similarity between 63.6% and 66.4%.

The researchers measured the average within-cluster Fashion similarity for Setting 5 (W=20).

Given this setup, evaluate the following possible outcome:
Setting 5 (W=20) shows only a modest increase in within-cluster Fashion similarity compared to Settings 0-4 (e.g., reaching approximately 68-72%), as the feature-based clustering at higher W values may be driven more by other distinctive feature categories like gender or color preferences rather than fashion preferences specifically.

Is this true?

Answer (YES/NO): YES